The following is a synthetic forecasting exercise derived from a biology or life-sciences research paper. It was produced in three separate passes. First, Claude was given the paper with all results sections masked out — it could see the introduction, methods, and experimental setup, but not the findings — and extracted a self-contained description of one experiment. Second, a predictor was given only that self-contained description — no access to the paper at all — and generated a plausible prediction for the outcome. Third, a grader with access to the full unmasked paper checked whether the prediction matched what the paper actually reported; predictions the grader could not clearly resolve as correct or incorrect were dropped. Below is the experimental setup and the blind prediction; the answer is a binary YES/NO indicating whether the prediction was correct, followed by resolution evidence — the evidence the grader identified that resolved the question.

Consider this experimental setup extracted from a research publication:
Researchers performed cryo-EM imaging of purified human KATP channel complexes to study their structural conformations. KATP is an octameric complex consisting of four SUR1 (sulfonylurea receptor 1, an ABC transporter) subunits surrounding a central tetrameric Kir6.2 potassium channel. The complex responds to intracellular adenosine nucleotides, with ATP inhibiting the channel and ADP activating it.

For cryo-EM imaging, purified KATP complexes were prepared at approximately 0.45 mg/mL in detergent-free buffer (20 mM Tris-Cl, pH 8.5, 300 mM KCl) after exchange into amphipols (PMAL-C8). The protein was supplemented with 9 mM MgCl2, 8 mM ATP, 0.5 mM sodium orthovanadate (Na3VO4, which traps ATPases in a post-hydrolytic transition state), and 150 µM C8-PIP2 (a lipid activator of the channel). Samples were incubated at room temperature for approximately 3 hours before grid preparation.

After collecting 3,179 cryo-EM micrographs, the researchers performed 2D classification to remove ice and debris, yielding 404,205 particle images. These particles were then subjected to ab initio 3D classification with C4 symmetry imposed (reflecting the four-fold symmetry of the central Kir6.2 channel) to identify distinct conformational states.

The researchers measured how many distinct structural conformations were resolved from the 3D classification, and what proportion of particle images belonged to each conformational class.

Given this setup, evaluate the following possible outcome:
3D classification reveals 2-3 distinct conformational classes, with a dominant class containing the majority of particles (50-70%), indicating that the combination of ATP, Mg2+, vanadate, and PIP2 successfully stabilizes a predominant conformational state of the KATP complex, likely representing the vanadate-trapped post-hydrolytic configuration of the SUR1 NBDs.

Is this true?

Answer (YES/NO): YES